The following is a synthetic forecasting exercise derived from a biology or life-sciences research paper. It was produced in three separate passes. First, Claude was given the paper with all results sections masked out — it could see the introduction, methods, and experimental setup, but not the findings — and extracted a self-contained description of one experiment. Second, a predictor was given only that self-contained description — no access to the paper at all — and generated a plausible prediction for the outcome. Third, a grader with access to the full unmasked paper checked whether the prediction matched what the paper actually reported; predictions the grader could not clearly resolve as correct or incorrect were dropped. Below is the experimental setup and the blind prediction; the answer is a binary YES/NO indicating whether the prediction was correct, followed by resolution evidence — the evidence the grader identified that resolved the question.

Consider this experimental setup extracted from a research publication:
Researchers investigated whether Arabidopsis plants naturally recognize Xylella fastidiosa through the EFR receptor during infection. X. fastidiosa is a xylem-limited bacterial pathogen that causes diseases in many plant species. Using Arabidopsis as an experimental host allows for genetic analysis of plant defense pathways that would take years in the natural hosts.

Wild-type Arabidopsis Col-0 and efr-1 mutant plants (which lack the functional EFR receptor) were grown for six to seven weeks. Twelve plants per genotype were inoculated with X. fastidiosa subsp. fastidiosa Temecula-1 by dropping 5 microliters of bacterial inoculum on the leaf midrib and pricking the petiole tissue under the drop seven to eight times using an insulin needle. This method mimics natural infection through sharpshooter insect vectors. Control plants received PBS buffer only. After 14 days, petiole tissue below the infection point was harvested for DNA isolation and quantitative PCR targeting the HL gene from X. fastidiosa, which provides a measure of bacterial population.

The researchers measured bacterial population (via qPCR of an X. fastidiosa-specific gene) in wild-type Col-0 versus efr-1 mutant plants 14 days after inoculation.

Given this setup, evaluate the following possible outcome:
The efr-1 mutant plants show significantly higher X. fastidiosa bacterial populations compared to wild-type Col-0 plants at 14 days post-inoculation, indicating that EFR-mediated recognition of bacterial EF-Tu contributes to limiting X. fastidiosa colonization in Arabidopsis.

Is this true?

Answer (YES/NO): YES